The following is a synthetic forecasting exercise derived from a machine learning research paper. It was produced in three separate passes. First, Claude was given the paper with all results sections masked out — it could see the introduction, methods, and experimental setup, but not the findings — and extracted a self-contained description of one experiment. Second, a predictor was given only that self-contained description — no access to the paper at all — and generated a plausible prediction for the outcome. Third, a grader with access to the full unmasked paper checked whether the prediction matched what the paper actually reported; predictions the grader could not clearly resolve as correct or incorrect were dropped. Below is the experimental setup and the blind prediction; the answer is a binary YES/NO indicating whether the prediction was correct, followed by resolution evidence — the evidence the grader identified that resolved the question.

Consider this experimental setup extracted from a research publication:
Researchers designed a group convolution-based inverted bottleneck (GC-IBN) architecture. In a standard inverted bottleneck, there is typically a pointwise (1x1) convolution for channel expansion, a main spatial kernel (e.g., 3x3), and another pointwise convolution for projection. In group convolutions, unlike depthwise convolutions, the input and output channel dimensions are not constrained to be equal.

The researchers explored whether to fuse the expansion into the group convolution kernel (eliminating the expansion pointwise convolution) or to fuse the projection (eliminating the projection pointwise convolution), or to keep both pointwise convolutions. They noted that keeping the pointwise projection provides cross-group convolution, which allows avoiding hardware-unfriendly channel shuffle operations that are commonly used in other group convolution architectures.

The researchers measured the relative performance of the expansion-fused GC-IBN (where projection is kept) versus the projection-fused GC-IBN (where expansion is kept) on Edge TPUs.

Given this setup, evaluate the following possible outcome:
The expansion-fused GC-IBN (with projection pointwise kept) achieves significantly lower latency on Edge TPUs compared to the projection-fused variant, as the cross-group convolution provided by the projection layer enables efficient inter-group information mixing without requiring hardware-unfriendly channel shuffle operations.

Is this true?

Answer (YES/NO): YES